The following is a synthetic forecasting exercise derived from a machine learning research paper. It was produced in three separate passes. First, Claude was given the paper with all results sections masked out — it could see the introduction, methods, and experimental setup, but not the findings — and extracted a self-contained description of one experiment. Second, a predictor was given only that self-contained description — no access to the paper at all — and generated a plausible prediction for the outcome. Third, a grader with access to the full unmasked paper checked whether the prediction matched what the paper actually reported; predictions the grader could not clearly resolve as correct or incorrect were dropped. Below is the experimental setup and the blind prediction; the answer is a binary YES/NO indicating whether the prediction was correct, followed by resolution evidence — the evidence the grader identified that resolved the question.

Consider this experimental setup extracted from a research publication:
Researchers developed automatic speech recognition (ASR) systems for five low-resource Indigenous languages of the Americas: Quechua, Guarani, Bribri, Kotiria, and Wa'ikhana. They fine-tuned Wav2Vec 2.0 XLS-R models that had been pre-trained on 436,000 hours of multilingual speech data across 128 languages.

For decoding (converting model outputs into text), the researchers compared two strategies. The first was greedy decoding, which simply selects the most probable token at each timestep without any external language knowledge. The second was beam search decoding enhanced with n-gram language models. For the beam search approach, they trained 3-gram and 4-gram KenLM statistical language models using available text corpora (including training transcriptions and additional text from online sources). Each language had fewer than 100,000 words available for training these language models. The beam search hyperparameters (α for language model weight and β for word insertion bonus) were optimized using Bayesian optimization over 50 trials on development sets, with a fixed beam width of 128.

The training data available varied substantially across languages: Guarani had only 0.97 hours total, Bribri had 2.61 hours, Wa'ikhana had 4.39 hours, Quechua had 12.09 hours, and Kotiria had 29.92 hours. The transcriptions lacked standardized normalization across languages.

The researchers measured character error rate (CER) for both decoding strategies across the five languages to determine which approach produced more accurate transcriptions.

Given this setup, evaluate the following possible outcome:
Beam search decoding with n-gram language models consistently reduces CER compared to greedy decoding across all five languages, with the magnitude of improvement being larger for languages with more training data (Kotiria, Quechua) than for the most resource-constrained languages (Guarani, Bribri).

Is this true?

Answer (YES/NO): NO